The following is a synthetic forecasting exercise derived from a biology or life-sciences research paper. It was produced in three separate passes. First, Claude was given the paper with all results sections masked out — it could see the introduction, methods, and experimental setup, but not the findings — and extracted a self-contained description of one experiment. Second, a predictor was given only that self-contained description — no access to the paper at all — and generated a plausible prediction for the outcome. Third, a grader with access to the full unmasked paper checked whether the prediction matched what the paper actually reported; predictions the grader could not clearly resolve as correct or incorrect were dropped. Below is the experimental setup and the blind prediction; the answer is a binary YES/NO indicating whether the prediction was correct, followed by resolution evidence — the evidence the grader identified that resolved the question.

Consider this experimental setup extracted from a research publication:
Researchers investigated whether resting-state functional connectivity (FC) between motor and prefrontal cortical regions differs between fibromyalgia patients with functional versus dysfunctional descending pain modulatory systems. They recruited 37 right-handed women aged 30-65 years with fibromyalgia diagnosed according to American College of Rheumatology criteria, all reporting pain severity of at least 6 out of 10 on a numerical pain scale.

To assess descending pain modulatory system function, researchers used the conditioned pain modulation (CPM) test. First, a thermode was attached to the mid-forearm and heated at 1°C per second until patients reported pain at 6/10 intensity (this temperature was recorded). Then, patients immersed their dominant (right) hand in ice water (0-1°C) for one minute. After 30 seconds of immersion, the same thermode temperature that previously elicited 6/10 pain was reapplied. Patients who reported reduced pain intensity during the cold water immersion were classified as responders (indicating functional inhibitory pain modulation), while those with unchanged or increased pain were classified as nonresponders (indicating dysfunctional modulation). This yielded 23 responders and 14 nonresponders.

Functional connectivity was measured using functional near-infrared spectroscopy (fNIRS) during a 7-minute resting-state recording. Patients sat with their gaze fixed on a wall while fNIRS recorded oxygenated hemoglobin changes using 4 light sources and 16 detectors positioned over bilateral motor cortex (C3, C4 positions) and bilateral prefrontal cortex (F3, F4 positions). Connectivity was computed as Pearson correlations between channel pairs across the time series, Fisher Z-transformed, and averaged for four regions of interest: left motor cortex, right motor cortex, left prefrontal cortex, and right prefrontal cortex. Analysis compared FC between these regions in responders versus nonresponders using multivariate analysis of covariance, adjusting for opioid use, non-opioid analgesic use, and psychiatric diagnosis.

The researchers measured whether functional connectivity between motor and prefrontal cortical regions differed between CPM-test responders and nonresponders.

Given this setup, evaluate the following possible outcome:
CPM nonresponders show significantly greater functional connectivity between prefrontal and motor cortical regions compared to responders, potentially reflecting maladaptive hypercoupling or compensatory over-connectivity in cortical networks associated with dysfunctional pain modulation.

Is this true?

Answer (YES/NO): YES